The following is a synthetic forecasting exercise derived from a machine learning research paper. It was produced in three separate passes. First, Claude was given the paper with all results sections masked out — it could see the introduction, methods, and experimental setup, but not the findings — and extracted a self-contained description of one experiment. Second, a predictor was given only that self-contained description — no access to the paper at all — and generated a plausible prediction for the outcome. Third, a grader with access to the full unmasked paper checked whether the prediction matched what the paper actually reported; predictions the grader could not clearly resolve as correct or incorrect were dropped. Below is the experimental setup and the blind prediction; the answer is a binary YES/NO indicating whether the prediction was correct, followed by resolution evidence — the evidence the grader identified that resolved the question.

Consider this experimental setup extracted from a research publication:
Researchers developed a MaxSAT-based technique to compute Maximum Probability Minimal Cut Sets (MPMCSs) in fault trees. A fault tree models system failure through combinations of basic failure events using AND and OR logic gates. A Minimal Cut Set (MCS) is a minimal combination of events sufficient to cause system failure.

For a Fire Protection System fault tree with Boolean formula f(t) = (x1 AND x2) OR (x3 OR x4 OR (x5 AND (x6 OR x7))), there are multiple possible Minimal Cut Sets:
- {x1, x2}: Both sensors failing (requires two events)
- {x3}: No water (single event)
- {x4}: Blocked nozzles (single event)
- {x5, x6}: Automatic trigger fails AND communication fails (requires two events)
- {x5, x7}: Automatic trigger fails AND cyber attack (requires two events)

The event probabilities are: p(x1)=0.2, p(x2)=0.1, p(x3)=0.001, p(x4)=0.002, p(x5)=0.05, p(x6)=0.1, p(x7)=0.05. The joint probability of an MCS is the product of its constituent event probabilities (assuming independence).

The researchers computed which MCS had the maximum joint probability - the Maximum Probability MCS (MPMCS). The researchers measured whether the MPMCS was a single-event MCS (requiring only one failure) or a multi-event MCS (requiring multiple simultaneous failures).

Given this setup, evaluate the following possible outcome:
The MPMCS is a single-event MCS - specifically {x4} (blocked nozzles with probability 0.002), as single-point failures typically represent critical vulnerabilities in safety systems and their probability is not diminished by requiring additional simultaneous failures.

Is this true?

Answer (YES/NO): NO